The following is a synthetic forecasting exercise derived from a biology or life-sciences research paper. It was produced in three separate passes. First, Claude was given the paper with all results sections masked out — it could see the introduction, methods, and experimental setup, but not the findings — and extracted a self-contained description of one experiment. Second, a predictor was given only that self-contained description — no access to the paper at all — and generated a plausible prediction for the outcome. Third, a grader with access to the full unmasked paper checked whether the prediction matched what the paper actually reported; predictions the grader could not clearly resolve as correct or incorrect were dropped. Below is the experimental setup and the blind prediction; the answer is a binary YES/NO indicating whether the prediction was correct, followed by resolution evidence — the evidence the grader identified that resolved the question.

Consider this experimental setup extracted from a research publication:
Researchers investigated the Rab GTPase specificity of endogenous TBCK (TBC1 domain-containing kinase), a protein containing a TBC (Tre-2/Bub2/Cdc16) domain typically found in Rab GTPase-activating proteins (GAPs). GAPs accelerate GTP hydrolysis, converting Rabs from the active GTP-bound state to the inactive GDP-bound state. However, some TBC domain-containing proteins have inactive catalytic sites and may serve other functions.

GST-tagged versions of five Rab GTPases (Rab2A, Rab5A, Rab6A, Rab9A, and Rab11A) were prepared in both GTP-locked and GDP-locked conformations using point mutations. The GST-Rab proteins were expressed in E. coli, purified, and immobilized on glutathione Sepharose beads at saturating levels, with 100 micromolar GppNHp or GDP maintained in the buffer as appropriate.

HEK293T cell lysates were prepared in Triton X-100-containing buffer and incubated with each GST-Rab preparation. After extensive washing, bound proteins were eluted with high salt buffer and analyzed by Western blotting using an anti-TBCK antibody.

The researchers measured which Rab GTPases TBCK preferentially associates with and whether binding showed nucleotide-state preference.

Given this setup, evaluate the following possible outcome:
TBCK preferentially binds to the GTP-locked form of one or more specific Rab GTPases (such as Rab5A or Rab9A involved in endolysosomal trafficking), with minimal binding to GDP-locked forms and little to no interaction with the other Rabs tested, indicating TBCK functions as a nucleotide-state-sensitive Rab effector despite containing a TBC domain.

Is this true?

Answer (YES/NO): YES